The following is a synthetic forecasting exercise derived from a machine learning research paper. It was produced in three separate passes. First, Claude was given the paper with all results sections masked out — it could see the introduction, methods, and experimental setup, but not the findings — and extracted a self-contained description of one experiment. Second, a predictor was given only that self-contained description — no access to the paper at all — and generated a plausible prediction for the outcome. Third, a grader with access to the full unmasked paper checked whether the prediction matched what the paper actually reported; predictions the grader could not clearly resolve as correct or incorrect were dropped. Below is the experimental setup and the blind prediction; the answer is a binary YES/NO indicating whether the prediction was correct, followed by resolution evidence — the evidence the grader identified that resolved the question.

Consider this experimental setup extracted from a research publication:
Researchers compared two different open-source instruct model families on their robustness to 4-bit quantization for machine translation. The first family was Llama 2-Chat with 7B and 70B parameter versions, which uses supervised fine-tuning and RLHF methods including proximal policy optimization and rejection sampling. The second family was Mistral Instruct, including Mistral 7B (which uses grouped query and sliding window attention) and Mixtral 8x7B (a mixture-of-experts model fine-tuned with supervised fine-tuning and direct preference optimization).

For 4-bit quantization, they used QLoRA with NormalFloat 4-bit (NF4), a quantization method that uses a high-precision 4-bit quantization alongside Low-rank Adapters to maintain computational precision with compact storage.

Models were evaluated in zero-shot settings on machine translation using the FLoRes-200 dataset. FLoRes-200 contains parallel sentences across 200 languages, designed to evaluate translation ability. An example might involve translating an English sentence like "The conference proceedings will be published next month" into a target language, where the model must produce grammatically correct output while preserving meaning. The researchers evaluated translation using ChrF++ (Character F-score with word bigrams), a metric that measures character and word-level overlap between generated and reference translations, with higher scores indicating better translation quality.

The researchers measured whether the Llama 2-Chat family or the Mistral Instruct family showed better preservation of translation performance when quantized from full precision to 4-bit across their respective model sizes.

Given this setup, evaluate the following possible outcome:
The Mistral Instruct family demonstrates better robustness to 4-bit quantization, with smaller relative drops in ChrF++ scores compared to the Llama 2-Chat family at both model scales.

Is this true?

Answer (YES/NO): YES